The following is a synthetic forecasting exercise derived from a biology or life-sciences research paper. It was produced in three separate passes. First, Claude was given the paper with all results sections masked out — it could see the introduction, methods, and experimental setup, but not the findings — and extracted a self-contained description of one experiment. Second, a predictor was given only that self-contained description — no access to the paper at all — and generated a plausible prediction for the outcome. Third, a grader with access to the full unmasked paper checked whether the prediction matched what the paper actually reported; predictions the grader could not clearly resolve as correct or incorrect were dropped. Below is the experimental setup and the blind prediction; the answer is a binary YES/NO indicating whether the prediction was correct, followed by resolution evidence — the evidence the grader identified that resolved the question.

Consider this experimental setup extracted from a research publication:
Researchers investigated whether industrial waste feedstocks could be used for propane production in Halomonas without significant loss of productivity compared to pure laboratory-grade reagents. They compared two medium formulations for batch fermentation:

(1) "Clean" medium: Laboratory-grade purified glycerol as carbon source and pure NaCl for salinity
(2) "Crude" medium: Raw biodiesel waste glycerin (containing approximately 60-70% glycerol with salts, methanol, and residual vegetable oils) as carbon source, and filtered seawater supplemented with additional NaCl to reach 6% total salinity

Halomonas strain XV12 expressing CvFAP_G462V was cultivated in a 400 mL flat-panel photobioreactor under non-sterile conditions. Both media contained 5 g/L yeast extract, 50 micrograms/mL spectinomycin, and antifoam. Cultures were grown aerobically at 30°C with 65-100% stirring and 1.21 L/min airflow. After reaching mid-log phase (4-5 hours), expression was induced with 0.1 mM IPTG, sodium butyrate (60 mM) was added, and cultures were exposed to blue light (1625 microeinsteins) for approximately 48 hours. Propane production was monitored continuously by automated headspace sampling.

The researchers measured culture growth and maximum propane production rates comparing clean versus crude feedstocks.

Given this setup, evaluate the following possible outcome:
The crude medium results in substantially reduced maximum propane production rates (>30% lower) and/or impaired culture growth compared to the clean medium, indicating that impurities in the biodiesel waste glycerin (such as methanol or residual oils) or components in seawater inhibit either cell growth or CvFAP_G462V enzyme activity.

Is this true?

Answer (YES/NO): NO